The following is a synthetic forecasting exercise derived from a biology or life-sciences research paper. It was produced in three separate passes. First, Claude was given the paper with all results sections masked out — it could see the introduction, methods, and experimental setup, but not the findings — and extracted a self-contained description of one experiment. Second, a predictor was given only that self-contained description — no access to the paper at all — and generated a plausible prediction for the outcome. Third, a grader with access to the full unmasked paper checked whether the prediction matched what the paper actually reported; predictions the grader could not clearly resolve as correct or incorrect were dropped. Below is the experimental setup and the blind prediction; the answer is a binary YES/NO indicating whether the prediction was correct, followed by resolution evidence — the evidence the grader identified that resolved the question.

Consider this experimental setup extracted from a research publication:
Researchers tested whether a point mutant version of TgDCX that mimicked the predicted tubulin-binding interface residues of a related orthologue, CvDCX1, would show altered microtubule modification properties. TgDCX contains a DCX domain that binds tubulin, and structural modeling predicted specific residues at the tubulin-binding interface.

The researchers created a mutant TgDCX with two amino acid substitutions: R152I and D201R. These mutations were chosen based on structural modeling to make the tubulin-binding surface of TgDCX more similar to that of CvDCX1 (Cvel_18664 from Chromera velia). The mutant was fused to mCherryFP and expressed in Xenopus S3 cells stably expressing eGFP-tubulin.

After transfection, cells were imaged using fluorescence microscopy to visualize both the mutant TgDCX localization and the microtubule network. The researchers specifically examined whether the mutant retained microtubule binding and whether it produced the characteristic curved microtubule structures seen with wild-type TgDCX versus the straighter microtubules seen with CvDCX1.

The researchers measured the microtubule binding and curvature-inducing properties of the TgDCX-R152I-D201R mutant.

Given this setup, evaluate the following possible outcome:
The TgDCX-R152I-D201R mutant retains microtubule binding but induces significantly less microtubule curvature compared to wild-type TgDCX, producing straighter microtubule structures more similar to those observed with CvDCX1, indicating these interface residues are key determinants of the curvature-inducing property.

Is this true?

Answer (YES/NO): NO